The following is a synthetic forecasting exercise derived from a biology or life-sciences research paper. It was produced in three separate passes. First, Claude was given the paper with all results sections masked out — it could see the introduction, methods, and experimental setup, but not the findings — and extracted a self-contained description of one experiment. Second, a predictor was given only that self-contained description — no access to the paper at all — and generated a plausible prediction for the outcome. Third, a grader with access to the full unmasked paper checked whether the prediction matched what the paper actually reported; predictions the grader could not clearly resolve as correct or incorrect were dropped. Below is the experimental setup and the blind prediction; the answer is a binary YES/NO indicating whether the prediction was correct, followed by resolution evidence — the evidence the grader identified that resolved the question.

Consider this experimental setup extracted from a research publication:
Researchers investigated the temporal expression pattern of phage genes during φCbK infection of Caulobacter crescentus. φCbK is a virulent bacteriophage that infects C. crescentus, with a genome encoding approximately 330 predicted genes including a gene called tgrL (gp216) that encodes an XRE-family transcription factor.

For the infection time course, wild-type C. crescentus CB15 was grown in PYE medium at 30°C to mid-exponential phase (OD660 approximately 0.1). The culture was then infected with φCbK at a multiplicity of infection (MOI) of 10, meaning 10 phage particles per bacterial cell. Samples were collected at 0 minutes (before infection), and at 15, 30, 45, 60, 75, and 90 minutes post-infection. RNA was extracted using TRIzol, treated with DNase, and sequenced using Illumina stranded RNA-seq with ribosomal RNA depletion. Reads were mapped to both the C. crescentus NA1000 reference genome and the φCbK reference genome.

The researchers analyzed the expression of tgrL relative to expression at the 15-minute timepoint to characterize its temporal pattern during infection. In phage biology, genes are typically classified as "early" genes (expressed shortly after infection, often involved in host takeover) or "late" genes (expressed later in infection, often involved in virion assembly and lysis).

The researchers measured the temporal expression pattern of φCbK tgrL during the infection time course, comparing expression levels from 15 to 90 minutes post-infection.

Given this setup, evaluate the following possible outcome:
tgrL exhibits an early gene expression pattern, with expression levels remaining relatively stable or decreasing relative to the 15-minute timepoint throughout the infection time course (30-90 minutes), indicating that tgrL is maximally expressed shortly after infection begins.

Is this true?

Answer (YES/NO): YES